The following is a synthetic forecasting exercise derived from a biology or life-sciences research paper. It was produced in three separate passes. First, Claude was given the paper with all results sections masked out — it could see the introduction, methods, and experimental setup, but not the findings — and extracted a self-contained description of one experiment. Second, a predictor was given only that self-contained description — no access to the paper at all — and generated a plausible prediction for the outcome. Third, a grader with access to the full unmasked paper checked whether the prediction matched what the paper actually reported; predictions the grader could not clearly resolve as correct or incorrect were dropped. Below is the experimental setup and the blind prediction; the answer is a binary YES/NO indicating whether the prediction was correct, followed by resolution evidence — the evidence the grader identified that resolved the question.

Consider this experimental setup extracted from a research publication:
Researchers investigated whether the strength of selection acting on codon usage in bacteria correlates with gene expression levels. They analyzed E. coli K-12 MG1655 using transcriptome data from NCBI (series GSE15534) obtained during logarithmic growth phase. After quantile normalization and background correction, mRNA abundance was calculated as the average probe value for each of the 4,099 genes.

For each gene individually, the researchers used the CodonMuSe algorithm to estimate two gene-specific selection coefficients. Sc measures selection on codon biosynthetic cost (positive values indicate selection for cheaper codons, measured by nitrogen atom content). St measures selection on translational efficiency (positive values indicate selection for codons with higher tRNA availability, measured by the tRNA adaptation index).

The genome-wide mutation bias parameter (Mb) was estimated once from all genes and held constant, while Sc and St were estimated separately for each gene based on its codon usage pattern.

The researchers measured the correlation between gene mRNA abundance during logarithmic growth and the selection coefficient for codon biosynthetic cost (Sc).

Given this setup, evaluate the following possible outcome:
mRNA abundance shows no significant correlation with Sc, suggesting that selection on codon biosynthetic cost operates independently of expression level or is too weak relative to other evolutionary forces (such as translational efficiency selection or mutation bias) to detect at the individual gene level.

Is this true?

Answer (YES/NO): NO